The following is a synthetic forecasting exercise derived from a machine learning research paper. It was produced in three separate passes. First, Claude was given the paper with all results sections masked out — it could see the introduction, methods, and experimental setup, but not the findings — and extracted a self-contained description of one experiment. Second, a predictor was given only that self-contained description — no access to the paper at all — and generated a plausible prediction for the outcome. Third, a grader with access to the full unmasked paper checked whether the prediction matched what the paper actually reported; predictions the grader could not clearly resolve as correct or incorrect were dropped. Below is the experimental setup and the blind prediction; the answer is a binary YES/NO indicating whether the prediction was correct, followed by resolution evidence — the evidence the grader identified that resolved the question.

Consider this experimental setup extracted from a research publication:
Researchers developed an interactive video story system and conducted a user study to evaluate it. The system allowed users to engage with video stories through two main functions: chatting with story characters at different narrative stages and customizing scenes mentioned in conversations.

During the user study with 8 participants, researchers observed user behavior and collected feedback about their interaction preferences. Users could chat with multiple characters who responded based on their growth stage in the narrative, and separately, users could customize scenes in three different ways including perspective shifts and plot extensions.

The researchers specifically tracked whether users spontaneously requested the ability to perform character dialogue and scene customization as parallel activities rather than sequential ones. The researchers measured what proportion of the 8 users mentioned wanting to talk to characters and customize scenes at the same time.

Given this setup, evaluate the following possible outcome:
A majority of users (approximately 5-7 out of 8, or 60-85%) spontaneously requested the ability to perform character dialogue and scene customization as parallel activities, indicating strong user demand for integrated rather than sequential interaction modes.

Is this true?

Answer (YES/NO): NO